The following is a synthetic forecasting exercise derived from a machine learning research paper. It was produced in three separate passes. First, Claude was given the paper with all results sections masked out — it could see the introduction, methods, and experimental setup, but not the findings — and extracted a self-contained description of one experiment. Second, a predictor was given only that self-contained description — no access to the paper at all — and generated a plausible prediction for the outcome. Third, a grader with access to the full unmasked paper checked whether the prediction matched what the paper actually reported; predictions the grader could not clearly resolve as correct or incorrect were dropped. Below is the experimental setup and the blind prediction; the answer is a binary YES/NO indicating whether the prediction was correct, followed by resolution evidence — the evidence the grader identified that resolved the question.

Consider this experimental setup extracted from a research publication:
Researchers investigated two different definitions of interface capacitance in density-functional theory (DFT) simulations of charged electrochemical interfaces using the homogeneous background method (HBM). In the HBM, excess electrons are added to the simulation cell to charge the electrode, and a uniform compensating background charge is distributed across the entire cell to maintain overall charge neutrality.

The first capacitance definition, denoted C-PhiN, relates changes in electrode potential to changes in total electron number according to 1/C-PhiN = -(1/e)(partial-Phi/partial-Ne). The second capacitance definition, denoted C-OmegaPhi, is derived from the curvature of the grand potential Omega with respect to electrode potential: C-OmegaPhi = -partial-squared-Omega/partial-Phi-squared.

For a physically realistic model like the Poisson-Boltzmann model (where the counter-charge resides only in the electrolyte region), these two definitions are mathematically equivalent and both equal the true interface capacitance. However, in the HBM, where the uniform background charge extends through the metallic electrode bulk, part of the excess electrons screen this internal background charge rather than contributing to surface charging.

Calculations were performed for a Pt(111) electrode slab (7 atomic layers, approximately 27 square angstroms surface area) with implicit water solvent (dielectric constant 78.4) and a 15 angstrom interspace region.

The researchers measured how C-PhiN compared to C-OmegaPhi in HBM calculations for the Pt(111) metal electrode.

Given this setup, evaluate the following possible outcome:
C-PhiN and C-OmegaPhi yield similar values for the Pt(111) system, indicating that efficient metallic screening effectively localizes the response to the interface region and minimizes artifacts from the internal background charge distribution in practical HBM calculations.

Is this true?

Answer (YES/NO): NO